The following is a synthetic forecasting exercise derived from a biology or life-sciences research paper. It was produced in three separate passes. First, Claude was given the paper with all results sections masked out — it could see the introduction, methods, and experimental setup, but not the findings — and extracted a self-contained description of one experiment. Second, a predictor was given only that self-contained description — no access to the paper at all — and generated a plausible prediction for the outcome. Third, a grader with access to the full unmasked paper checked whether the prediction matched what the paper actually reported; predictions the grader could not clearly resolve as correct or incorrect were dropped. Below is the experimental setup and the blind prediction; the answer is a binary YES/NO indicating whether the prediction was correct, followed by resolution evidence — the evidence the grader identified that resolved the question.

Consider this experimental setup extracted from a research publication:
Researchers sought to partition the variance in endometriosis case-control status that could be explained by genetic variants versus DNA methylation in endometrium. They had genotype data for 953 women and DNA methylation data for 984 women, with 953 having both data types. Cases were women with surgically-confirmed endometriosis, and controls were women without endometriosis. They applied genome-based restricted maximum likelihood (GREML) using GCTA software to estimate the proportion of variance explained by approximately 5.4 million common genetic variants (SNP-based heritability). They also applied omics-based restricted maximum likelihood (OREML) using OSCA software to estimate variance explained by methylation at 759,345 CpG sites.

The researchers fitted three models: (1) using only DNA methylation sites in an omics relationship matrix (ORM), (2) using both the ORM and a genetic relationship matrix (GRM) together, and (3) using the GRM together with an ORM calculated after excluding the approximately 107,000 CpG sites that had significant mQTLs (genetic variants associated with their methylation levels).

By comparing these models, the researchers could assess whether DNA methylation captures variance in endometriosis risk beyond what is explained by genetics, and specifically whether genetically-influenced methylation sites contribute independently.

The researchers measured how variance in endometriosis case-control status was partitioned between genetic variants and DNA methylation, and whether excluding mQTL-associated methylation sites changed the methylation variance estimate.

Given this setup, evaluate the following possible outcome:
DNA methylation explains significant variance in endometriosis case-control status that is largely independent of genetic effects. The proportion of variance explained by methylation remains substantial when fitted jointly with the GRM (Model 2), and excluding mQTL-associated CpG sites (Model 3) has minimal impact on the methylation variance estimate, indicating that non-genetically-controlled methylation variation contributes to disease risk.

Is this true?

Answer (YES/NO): YES